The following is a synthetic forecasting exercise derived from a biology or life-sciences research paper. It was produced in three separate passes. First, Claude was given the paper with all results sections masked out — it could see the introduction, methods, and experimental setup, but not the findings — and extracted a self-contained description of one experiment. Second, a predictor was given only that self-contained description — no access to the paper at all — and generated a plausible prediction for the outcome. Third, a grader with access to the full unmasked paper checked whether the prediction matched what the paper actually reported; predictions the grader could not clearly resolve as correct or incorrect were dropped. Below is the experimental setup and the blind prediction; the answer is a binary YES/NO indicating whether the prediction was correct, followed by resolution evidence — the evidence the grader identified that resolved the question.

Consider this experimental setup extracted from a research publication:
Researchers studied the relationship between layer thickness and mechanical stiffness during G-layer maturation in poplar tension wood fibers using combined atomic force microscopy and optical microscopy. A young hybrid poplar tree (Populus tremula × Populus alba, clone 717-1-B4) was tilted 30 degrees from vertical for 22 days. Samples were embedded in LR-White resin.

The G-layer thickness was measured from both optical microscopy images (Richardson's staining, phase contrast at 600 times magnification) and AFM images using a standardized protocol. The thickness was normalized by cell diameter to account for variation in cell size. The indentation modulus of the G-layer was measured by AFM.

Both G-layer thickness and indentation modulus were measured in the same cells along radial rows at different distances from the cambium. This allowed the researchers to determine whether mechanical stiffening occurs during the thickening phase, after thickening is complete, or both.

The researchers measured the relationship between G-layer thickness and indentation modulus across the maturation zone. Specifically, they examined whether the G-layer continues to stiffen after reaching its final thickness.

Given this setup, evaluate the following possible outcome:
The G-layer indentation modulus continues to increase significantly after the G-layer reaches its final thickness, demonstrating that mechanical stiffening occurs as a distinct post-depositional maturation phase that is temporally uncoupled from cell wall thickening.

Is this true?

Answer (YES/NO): NO